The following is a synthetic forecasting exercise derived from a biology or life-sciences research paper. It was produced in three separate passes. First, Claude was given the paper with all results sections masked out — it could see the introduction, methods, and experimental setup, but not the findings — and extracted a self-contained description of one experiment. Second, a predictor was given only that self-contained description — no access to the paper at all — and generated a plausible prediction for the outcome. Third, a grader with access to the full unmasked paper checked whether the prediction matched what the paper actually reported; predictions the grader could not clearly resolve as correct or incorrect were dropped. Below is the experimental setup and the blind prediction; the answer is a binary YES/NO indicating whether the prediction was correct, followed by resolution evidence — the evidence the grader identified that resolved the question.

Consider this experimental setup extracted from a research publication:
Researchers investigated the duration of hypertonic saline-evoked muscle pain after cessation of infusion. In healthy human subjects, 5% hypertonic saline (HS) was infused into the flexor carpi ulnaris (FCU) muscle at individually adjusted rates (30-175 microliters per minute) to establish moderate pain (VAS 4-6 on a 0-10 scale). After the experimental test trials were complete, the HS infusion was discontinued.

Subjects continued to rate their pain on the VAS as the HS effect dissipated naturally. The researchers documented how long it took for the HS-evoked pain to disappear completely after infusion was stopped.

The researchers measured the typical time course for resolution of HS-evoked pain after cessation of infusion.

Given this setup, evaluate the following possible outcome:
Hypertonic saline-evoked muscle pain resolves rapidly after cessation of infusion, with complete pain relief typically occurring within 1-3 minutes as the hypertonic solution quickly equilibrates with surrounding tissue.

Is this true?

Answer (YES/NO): NO